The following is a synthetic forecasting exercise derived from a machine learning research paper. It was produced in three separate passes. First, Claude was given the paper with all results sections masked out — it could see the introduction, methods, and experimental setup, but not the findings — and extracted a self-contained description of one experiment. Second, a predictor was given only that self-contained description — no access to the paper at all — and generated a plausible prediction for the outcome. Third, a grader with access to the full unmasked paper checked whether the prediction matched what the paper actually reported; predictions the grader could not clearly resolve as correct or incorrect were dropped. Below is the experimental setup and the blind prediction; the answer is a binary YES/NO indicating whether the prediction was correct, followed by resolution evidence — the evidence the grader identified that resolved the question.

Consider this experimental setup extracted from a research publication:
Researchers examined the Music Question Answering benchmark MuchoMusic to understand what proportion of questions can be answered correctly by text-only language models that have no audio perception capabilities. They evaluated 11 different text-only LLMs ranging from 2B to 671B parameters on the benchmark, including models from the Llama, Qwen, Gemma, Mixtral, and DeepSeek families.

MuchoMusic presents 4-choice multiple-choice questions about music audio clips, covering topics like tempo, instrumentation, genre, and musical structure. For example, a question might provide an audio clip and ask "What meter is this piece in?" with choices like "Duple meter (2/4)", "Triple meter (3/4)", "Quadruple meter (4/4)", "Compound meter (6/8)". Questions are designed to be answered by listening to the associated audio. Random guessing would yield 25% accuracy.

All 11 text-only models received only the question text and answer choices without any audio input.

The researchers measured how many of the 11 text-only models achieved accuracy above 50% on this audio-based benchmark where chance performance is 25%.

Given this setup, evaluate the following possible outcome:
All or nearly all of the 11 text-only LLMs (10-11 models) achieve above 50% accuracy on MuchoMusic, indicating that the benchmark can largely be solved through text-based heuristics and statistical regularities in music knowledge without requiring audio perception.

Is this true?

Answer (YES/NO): NO